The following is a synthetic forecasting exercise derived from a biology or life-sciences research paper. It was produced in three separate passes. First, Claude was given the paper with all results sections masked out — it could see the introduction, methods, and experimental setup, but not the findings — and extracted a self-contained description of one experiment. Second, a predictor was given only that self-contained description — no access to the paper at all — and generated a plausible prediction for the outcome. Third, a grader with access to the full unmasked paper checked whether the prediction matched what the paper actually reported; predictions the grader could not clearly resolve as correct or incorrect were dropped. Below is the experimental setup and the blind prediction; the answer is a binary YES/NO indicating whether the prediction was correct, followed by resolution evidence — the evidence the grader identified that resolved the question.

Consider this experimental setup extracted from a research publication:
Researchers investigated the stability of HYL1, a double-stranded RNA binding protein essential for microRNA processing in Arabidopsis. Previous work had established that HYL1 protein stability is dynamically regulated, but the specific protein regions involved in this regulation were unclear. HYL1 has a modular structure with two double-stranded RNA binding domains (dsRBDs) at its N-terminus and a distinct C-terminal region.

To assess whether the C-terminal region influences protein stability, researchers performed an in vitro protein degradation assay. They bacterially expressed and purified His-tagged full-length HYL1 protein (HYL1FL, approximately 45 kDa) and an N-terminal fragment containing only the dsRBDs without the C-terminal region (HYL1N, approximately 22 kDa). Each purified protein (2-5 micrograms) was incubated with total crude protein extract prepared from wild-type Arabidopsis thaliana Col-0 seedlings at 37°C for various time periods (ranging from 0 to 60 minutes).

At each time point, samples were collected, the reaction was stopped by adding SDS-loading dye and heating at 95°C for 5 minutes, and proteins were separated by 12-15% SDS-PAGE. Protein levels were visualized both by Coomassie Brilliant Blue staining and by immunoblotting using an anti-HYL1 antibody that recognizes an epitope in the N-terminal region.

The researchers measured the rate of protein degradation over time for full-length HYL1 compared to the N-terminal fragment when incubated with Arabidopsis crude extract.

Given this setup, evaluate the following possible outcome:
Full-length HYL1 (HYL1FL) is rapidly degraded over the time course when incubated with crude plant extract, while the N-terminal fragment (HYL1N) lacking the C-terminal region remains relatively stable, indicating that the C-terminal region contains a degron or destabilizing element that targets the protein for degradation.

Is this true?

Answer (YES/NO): YES